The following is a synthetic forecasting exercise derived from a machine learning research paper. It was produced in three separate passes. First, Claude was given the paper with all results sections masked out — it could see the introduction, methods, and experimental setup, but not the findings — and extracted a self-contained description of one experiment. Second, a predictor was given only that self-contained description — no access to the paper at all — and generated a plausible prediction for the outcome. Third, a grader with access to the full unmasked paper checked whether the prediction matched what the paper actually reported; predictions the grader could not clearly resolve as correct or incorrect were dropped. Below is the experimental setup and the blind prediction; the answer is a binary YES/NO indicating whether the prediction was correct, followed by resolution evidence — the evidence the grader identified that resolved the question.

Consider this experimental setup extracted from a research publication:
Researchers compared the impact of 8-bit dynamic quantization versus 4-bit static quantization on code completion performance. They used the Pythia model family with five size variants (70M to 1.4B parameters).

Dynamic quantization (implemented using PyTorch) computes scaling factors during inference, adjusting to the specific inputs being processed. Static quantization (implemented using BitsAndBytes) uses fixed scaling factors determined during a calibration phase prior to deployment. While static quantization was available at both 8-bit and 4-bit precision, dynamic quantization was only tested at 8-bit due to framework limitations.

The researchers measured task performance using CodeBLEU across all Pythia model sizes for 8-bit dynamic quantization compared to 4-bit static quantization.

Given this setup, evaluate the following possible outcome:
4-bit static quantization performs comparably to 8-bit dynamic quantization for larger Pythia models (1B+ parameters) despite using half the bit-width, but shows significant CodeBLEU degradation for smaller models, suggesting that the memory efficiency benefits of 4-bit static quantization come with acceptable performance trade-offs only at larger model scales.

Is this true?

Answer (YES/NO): NO